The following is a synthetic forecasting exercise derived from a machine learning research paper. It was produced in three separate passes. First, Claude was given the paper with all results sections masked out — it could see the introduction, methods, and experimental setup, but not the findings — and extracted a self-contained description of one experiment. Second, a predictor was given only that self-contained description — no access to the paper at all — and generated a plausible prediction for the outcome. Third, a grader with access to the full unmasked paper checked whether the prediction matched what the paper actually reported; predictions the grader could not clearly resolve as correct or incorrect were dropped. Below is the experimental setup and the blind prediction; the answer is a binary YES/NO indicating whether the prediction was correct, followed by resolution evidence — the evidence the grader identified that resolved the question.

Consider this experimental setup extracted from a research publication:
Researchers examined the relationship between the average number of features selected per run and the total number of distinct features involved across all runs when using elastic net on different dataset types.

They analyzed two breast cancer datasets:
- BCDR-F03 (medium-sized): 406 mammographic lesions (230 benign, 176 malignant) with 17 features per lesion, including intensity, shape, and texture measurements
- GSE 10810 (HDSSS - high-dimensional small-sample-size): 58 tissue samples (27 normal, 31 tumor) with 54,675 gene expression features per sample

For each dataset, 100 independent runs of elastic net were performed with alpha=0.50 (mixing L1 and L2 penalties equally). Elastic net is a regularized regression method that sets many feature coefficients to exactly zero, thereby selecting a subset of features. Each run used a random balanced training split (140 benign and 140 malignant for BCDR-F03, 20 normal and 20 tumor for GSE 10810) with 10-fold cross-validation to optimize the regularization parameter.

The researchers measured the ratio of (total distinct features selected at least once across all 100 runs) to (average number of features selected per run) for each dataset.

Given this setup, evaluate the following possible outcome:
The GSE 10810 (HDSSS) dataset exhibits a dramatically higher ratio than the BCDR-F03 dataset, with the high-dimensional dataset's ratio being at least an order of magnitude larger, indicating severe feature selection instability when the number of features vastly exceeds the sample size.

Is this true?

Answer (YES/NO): NO